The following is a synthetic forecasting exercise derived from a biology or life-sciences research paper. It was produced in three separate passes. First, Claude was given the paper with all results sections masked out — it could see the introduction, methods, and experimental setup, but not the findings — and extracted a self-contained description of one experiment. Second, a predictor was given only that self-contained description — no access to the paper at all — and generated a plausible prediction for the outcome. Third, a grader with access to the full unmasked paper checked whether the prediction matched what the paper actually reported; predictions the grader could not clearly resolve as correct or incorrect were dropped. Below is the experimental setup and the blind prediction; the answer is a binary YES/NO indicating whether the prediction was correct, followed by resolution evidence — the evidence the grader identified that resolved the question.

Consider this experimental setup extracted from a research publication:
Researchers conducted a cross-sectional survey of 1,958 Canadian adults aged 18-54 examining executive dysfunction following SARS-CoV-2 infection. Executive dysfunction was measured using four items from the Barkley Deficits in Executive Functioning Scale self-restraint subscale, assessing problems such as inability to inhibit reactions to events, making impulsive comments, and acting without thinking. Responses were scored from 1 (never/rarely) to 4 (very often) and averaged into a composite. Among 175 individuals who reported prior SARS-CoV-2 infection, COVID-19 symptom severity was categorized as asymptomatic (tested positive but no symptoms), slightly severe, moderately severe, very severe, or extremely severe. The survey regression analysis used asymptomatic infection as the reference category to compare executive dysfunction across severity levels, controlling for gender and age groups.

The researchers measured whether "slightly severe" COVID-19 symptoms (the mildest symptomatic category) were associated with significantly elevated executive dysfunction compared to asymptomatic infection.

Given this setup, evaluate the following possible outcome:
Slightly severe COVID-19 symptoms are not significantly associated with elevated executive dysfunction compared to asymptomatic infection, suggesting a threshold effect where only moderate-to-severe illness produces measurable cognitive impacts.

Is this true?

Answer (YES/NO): YES